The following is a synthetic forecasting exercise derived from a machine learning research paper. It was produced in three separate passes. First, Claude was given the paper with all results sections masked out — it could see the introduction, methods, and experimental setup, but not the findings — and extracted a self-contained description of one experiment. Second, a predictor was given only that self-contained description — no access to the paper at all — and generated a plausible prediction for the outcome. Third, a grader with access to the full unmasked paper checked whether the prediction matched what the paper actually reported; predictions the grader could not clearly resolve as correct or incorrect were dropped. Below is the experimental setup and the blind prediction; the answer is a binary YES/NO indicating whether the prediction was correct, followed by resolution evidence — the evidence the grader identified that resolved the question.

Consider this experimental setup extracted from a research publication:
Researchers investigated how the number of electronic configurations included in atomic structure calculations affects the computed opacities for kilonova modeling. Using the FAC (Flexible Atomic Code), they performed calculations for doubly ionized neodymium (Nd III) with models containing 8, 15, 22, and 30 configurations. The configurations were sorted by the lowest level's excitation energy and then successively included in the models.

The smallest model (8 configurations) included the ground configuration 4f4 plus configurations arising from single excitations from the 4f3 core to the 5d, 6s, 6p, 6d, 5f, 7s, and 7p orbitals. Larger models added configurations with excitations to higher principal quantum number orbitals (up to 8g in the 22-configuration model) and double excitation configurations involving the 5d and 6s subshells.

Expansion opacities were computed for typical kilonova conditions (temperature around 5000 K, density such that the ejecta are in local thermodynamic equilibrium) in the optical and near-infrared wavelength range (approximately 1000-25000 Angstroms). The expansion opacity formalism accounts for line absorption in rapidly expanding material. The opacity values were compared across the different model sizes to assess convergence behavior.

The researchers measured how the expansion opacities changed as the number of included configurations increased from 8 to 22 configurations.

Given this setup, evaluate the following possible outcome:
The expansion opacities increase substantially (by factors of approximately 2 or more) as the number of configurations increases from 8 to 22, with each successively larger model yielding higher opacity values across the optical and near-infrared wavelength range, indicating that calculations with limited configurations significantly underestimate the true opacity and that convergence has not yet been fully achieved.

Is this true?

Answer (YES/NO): NO